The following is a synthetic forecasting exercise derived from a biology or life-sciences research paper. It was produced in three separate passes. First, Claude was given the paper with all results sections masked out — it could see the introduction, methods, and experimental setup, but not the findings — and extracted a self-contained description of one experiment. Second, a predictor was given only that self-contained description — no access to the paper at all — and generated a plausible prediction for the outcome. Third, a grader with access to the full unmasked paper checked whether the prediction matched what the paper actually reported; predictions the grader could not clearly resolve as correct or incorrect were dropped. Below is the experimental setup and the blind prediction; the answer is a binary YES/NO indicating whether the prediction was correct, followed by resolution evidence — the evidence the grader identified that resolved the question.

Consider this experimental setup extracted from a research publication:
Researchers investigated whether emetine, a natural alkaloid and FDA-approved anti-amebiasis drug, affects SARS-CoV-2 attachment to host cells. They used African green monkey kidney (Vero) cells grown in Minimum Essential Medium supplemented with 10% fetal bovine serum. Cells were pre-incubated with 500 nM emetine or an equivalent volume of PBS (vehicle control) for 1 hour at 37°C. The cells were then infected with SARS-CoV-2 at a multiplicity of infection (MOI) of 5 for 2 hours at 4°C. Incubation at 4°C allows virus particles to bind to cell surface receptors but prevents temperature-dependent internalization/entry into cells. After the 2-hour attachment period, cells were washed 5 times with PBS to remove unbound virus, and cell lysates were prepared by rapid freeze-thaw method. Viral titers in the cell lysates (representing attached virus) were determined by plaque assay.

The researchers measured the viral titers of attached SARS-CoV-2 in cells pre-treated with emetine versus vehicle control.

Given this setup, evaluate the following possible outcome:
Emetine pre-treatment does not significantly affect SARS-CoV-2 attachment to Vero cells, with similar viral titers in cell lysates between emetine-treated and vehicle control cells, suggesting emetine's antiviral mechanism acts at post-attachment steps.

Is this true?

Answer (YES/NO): YES